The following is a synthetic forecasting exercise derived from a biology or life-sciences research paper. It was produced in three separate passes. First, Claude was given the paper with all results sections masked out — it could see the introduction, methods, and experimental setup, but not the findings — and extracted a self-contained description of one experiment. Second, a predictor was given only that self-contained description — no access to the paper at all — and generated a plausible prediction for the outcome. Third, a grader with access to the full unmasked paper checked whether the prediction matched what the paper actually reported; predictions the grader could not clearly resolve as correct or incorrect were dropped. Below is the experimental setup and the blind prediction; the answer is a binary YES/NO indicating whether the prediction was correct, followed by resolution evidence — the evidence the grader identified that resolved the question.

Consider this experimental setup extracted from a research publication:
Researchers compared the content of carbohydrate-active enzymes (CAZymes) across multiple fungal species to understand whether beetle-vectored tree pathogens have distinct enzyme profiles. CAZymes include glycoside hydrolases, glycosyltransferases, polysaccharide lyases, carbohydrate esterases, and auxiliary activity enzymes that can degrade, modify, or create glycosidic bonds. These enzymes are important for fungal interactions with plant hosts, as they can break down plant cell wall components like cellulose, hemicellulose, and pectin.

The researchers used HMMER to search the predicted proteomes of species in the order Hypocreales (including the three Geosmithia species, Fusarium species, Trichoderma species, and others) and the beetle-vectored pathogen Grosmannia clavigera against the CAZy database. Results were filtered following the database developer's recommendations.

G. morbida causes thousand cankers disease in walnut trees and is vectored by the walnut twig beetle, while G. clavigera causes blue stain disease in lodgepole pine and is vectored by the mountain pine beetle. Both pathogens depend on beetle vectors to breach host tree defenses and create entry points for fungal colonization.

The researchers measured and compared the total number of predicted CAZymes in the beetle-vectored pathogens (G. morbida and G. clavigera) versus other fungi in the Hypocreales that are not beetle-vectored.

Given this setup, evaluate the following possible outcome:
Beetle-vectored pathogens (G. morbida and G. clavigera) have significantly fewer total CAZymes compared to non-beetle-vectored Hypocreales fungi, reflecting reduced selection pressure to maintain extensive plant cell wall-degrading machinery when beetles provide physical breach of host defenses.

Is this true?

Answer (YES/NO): NO